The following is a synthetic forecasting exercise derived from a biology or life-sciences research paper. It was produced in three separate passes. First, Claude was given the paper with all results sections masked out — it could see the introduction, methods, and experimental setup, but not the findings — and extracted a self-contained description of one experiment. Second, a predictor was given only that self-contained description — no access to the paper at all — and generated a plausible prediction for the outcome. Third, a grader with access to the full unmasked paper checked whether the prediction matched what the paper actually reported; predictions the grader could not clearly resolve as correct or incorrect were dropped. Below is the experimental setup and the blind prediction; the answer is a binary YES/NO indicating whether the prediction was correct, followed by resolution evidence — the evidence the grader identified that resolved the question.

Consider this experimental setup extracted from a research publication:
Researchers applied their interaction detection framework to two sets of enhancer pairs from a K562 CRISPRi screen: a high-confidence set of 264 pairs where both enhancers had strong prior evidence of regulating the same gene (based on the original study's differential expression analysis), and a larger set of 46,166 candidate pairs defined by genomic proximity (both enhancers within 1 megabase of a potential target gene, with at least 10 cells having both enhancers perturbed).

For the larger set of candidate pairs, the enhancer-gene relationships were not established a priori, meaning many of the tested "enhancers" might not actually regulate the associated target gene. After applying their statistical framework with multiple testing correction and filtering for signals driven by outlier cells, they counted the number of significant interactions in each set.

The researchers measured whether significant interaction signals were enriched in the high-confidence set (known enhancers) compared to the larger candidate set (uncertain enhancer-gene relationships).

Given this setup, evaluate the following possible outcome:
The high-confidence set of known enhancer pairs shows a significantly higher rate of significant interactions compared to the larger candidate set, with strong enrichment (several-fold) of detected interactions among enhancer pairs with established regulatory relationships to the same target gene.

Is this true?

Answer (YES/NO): NO